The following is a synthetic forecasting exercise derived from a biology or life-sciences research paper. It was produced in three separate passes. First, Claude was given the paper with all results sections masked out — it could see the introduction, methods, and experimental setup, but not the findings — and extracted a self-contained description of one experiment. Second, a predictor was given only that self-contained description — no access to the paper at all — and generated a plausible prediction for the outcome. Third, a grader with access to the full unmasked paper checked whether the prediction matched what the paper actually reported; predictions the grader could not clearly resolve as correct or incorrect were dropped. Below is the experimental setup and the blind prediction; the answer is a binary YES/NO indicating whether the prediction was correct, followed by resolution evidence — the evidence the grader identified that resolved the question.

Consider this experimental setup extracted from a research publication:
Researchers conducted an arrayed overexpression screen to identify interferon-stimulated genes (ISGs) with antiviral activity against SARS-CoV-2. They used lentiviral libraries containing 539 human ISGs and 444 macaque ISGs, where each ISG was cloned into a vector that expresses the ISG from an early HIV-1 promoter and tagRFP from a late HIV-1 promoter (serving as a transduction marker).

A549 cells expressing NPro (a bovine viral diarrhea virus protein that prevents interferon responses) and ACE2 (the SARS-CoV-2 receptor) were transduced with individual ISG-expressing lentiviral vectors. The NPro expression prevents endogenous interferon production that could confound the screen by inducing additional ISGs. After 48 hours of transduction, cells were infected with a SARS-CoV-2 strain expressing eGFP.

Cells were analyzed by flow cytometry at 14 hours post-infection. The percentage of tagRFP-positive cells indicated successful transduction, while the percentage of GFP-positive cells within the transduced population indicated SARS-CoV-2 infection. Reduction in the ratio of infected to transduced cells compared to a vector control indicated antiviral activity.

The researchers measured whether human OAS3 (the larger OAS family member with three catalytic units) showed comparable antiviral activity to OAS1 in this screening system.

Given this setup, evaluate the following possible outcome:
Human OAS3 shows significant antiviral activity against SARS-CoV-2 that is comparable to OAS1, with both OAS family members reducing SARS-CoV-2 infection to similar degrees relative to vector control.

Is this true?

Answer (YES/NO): NO